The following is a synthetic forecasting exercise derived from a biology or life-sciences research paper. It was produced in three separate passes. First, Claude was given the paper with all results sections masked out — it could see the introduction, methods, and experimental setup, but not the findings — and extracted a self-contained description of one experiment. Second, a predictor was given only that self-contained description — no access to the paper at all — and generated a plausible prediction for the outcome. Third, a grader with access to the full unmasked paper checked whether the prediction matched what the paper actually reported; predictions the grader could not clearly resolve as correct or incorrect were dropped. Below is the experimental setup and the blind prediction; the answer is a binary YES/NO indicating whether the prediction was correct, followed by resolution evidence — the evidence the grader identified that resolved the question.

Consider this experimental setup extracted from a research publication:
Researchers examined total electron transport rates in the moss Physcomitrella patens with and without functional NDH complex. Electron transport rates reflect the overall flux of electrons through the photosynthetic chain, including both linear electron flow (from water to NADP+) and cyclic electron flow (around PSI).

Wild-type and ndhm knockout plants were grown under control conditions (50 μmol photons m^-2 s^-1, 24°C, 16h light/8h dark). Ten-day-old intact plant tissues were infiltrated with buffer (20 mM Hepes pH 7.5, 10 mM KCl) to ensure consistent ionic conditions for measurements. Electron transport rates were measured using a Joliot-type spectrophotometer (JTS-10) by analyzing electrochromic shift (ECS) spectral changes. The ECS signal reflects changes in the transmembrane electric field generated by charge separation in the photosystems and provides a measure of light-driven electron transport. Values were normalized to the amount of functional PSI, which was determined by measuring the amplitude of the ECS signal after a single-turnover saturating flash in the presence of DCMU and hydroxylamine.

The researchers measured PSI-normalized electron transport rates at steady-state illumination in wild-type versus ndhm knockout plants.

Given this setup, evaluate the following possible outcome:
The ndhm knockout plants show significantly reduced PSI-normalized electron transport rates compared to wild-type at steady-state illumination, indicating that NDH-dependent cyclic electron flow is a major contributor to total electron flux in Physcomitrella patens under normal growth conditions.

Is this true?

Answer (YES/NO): NO